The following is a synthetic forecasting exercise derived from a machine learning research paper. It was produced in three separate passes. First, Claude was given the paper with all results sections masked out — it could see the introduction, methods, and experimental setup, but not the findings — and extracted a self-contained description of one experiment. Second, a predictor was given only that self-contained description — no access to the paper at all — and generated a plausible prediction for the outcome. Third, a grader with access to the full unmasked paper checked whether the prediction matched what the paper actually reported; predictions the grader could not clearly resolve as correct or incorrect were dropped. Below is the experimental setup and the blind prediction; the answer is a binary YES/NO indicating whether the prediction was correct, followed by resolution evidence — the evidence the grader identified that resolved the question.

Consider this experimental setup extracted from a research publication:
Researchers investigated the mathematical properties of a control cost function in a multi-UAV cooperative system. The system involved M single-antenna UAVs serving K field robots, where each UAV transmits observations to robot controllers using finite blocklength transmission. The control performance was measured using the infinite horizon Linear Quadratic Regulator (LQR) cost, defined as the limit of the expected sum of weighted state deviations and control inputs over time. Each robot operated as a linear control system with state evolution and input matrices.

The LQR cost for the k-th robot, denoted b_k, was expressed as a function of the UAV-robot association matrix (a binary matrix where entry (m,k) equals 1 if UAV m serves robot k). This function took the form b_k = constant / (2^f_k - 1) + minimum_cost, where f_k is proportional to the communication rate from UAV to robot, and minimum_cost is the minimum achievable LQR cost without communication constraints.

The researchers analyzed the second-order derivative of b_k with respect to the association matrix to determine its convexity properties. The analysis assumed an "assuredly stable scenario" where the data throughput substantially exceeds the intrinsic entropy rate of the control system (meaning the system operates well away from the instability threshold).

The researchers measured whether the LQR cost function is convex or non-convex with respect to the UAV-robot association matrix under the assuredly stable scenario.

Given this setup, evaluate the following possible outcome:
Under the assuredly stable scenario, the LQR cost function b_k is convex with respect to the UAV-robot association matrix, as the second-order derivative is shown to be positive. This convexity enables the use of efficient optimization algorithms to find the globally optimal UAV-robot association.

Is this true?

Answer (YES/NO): NO